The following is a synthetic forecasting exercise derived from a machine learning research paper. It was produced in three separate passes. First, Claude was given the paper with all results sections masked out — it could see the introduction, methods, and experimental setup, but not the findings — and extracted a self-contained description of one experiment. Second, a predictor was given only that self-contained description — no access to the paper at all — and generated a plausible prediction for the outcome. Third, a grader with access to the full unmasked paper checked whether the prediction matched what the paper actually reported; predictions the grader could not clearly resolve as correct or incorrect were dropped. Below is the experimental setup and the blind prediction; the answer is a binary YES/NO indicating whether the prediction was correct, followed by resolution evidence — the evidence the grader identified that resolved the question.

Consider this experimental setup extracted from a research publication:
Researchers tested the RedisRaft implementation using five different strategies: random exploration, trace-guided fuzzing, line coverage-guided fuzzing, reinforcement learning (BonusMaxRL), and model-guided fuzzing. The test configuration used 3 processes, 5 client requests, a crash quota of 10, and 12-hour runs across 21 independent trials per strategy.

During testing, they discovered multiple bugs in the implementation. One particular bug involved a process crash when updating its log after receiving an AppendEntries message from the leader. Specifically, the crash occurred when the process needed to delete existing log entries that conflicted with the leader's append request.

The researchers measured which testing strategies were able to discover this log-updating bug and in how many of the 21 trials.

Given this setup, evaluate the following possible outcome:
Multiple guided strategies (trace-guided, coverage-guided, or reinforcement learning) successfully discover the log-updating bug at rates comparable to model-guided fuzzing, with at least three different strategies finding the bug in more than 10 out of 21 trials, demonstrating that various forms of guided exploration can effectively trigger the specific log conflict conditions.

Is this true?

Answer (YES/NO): NO